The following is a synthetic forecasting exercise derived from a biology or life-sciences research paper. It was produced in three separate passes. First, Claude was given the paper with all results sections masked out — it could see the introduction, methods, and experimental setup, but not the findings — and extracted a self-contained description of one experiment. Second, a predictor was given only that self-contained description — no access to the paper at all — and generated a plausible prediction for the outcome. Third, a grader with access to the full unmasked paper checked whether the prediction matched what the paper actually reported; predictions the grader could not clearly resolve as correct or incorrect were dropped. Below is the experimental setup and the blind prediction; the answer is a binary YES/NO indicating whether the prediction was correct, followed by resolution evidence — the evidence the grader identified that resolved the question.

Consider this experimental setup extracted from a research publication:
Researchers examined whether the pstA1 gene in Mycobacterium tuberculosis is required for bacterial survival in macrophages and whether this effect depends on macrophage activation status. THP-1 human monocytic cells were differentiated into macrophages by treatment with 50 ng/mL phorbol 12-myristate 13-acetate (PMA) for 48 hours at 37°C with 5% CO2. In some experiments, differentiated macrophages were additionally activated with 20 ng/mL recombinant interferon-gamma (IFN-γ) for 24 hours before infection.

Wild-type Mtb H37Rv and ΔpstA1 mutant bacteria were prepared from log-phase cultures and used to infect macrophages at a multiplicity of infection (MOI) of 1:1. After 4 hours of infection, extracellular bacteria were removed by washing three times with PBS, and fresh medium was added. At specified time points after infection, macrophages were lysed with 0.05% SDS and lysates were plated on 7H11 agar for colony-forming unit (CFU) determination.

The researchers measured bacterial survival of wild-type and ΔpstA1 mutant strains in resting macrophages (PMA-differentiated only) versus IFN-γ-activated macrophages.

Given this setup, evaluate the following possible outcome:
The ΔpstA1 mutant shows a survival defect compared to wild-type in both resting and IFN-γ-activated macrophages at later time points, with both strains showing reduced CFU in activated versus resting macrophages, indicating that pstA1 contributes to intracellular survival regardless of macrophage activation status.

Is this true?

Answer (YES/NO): NO